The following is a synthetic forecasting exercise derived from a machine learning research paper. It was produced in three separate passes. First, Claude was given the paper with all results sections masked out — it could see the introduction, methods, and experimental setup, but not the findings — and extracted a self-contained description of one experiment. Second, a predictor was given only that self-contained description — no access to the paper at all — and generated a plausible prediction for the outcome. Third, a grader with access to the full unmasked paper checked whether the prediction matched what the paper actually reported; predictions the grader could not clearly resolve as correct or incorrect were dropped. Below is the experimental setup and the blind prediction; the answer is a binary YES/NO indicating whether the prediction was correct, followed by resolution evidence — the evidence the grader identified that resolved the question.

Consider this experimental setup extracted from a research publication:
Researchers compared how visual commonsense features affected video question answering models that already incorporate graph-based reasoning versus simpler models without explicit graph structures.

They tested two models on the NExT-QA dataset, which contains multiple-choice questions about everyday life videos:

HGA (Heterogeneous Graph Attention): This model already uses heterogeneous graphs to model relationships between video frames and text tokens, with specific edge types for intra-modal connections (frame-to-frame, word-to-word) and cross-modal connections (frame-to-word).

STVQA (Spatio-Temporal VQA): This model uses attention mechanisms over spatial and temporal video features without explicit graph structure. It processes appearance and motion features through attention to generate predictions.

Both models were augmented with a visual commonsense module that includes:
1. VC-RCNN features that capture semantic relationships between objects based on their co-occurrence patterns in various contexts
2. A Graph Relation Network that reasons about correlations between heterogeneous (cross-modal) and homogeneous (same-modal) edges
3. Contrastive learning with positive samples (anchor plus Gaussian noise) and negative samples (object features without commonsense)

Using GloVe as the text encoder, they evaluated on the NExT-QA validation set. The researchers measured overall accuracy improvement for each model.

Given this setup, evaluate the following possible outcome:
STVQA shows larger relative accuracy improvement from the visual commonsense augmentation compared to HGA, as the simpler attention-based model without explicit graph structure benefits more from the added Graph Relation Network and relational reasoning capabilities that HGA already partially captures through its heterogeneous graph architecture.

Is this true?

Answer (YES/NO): NO